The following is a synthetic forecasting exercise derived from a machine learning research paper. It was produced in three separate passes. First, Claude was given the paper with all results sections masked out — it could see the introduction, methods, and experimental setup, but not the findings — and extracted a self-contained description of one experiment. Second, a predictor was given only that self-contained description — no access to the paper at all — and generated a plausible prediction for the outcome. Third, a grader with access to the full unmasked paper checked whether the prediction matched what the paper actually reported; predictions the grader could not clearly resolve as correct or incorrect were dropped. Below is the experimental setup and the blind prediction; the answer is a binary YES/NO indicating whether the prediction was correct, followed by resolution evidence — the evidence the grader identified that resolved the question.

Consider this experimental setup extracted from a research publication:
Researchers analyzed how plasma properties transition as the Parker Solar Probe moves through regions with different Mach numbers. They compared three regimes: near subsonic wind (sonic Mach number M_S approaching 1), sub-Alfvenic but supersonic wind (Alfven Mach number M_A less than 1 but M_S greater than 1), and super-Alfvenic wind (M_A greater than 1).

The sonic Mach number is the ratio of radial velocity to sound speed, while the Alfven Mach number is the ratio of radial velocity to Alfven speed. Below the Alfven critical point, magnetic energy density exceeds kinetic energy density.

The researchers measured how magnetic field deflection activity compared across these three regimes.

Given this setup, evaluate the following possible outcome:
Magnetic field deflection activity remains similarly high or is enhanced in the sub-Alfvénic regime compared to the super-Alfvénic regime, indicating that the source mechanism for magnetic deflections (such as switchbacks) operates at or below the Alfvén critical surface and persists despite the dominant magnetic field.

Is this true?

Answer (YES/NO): NO